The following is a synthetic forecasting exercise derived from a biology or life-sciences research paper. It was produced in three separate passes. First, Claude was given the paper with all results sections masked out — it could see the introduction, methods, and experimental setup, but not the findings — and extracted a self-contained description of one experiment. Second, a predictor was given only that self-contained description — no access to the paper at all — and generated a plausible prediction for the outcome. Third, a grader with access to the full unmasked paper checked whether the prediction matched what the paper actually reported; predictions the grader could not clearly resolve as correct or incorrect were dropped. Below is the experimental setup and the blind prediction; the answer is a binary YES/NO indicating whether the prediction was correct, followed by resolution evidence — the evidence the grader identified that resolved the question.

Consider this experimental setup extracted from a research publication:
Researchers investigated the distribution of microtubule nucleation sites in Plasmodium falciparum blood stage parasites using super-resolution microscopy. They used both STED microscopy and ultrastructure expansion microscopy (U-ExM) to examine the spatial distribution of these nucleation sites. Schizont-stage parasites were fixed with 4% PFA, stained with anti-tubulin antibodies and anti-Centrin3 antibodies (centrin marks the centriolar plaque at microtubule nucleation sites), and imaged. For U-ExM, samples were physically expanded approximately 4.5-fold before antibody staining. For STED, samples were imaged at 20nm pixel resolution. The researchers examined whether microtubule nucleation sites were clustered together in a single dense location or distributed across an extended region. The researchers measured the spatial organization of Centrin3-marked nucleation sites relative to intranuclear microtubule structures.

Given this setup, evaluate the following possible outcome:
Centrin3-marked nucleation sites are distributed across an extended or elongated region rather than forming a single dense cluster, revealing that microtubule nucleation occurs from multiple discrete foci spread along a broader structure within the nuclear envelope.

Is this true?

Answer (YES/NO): NO